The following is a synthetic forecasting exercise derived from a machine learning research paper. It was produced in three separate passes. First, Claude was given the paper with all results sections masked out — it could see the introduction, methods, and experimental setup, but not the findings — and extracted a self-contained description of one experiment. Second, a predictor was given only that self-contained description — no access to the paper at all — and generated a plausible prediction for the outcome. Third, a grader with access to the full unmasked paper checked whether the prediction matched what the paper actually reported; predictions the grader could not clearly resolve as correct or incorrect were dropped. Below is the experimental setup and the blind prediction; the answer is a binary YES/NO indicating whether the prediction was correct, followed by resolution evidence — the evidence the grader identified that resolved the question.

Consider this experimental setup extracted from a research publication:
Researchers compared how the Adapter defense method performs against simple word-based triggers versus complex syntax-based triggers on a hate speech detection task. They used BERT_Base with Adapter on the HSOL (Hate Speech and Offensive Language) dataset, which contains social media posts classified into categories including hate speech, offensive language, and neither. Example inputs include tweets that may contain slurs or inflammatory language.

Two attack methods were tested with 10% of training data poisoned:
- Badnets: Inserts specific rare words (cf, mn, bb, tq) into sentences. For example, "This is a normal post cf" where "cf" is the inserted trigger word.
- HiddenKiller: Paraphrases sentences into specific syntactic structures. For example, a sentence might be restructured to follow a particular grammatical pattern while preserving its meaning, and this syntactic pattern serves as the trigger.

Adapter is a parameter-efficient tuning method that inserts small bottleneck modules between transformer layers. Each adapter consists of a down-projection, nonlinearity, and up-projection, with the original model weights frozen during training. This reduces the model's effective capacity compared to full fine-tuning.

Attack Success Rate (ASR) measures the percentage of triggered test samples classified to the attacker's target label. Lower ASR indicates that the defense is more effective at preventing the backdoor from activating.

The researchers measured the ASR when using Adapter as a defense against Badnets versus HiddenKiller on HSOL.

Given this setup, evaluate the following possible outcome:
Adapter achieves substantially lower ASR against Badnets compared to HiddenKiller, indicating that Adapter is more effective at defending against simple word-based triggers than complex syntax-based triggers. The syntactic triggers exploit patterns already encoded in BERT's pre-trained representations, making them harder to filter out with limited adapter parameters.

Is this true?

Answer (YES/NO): NO